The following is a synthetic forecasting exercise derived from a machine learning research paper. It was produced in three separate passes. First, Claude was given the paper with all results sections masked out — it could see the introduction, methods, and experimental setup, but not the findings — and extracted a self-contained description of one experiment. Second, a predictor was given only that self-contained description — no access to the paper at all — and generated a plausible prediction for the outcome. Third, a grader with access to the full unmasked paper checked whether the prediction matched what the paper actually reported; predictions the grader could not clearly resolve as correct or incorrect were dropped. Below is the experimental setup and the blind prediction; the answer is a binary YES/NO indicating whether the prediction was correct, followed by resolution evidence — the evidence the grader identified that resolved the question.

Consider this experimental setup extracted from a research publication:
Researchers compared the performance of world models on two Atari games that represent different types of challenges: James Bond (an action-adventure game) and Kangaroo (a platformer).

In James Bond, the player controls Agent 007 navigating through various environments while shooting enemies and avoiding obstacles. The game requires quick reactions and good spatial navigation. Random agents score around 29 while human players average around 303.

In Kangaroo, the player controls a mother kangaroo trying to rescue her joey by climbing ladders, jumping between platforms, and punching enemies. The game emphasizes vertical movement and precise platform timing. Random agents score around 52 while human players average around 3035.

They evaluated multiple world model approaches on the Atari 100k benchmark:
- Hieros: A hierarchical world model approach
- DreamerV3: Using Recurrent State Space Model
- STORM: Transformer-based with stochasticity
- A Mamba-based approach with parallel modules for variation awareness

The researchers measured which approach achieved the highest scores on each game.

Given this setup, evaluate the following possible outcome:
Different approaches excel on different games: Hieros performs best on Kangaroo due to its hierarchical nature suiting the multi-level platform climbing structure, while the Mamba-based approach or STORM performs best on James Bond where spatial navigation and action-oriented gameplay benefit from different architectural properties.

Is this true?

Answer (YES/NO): NO